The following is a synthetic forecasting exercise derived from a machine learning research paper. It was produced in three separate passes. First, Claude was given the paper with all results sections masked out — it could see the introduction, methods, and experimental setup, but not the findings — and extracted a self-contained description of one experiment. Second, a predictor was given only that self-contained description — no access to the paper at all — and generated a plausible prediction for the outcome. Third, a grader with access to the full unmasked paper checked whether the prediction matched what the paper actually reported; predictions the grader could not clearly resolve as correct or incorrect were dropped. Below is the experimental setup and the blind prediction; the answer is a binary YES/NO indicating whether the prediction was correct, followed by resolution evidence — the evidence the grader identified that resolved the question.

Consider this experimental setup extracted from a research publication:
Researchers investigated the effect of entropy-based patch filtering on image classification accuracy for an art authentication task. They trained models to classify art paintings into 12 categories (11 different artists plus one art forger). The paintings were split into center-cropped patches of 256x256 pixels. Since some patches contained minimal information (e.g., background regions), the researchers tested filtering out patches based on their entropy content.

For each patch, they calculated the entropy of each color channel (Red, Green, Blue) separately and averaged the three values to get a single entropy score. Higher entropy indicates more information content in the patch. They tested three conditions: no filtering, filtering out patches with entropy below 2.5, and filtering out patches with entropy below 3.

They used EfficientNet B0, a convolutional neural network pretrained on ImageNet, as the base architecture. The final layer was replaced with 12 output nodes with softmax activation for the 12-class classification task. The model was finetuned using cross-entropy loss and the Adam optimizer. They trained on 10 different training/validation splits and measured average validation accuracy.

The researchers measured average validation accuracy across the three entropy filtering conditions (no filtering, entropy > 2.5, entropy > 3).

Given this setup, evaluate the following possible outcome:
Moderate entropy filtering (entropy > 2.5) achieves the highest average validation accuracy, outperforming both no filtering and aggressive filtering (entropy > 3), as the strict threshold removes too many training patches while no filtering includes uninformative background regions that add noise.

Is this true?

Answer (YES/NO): YES